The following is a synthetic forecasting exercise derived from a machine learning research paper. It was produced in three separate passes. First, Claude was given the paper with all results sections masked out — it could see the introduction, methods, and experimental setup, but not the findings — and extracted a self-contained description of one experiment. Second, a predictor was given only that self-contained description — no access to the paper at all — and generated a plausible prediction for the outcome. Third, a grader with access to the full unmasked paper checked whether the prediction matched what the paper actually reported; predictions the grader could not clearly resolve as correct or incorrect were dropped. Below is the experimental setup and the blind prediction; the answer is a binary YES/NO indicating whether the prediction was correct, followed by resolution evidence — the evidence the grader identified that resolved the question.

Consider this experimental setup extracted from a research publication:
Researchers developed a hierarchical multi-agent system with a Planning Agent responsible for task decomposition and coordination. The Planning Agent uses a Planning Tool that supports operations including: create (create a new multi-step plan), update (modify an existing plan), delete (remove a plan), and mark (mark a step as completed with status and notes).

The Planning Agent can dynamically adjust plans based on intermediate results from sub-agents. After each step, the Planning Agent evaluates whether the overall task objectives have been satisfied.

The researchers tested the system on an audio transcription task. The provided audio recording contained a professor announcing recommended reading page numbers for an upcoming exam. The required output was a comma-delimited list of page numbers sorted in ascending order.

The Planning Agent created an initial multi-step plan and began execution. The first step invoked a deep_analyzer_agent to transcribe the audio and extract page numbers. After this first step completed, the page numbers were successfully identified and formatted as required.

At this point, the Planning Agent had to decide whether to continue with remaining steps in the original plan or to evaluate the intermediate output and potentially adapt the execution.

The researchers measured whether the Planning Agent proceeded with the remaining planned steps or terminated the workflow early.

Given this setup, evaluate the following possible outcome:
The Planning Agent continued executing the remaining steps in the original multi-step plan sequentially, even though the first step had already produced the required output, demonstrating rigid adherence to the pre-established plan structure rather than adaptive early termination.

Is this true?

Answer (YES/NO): NO